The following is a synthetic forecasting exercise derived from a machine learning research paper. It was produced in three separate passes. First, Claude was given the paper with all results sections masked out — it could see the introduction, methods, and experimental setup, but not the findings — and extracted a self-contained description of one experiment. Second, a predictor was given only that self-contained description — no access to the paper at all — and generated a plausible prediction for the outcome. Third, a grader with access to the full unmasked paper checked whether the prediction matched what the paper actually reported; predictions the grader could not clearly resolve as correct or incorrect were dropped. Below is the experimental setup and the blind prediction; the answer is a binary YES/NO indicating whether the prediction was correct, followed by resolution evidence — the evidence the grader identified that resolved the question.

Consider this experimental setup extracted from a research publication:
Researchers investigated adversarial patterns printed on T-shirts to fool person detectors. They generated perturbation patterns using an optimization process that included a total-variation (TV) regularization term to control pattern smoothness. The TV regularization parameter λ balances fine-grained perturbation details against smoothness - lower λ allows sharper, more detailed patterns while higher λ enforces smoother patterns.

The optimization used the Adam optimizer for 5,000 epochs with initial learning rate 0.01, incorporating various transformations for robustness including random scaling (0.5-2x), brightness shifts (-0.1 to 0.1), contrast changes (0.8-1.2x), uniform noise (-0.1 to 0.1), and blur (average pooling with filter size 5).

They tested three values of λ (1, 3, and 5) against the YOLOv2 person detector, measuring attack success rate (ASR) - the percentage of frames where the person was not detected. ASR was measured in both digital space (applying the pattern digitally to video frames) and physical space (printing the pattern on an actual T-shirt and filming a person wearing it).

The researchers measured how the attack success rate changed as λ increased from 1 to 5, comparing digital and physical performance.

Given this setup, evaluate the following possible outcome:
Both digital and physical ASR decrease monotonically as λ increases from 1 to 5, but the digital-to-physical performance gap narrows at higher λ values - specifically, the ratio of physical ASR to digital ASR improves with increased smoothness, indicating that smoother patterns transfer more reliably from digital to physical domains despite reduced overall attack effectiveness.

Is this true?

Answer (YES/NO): NO